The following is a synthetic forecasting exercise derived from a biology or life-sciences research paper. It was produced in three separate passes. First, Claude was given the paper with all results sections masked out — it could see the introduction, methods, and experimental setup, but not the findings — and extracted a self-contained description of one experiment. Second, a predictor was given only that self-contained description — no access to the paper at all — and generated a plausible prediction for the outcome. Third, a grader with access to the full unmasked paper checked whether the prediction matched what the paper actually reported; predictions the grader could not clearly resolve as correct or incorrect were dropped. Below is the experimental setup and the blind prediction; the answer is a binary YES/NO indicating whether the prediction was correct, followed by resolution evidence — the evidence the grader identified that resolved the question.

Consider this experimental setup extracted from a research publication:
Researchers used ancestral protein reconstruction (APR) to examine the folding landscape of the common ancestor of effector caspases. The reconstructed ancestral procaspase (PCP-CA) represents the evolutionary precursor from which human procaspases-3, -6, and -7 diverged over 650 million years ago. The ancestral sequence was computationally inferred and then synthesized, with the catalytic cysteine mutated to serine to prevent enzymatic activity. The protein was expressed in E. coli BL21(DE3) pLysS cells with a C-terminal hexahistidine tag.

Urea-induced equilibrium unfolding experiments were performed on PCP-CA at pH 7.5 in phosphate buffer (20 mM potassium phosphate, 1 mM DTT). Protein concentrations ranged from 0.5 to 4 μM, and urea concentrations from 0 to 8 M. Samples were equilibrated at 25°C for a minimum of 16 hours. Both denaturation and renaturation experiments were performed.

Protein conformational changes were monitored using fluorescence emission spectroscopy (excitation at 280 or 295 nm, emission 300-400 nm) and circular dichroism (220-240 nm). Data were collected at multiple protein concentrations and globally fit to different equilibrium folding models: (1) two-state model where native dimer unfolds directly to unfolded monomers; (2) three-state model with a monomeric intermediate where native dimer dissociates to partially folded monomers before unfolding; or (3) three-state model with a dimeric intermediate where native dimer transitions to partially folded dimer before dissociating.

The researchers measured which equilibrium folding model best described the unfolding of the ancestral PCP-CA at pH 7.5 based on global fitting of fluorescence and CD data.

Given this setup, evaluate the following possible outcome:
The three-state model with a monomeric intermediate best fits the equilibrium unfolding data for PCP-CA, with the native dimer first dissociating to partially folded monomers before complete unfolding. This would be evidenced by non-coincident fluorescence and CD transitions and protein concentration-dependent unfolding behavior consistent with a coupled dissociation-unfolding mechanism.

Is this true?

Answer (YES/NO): YES